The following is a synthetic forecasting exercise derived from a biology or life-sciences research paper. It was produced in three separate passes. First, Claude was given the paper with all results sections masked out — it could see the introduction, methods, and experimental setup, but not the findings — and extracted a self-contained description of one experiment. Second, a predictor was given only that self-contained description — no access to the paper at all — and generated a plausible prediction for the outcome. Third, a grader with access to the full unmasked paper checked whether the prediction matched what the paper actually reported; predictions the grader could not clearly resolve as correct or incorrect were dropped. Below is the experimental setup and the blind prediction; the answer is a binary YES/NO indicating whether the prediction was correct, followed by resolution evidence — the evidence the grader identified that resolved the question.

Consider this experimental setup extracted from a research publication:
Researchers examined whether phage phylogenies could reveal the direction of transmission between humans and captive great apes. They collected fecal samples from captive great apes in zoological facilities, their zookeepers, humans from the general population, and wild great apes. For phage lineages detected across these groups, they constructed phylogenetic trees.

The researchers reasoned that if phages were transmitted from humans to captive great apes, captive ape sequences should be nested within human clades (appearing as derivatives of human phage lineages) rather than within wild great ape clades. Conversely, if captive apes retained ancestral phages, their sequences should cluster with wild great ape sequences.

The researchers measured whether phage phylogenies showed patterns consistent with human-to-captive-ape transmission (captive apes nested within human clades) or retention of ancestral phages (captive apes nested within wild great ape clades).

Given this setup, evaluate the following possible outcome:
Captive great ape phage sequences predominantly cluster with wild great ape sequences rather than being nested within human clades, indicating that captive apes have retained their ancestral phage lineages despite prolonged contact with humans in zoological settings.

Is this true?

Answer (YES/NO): NO